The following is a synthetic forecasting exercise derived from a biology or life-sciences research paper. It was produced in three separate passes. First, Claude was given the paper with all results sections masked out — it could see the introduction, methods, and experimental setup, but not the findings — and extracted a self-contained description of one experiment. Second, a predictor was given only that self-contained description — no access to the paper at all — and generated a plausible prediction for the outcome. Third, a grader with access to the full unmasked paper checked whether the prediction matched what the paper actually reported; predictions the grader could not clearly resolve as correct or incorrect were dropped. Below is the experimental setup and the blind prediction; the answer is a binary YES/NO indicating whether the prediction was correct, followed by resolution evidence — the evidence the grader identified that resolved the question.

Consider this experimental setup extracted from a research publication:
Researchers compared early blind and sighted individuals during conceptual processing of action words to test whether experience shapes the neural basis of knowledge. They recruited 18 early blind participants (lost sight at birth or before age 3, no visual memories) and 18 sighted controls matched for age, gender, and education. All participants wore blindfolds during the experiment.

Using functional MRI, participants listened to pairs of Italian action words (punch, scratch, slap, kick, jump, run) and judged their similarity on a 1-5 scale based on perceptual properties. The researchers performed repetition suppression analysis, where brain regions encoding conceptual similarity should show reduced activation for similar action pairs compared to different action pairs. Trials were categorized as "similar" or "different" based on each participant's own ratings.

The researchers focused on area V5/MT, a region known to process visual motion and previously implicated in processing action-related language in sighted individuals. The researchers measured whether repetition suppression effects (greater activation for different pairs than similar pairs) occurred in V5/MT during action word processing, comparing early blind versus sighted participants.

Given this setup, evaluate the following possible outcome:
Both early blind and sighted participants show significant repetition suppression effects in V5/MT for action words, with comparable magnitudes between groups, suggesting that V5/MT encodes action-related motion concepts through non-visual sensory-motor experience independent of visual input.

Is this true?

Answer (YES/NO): NO